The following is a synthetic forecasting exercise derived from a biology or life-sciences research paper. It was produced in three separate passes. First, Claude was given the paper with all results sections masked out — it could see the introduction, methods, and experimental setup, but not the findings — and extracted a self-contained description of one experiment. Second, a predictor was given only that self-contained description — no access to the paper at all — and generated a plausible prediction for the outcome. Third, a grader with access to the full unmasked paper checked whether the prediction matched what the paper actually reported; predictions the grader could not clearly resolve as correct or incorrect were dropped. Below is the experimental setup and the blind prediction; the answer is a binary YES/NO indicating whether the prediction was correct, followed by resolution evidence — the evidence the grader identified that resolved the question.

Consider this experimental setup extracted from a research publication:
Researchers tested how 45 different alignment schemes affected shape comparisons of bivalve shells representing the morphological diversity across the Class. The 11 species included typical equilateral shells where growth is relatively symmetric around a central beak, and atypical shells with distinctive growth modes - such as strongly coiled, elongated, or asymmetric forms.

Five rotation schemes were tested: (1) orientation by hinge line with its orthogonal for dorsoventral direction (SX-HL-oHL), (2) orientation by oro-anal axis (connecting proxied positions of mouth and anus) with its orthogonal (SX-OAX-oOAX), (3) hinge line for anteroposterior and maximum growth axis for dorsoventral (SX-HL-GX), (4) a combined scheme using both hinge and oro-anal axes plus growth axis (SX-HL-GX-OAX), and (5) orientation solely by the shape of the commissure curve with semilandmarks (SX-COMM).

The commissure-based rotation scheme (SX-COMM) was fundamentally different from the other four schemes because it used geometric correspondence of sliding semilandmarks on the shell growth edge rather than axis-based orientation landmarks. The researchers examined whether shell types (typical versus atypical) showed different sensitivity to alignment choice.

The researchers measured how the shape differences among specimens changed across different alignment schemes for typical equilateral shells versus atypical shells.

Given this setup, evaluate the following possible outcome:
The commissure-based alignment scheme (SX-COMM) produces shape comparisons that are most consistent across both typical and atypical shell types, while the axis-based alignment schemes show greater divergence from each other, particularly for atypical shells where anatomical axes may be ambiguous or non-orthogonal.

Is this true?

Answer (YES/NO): NO